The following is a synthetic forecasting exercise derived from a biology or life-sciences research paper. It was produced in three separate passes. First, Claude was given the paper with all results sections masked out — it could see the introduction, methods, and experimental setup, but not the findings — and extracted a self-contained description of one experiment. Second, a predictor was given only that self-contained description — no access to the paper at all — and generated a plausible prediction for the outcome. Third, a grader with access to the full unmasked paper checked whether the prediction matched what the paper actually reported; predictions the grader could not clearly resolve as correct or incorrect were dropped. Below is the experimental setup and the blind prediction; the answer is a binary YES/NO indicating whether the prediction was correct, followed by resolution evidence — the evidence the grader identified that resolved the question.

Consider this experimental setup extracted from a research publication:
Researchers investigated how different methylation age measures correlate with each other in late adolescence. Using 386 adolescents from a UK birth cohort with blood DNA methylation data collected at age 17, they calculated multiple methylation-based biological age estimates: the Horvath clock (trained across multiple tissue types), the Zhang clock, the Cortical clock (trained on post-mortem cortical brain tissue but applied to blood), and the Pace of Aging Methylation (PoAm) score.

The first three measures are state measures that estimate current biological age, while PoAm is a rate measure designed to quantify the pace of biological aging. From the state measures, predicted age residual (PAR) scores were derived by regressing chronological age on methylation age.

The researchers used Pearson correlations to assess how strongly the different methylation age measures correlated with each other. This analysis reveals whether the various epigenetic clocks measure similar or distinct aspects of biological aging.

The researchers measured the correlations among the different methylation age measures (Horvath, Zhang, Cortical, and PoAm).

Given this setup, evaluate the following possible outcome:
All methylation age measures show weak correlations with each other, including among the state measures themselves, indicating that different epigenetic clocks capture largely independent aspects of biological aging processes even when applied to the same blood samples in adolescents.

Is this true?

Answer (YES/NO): YES